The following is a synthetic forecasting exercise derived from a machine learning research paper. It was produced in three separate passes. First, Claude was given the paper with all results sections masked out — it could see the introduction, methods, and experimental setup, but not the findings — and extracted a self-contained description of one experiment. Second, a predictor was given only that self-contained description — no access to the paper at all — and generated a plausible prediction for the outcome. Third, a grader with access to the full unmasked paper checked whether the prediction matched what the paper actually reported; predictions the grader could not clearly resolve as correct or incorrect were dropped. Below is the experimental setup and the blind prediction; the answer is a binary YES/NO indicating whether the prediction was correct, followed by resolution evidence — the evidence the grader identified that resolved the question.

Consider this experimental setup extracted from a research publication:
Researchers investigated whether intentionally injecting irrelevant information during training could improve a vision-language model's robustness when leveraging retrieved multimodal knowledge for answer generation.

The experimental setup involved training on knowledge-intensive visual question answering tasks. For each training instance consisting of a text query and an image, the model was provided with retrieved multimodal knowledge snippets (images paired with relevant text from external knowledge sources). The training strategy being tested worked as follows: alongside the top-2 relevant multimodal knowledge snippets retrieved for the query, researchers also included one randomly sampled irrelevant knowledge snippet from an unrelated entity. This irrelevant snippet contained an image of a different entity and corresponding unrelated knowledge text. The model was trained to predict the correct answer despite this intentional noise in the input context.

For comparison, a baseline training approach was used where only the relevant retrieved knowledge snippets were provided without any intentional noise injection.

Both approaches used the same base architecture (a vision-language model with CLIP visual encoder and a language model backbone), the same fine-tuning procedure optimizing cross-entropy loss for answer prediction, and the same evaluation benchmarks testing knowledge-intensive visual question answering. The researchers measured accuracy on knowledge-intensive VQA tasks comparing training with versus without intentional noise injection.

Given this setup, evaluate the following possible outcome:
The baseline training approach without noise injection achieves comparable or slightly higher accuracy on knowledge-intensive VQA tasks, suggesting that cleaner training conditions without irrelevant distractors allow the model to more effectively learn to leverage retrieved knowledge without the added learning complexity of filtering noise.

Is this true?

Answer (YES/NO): NO